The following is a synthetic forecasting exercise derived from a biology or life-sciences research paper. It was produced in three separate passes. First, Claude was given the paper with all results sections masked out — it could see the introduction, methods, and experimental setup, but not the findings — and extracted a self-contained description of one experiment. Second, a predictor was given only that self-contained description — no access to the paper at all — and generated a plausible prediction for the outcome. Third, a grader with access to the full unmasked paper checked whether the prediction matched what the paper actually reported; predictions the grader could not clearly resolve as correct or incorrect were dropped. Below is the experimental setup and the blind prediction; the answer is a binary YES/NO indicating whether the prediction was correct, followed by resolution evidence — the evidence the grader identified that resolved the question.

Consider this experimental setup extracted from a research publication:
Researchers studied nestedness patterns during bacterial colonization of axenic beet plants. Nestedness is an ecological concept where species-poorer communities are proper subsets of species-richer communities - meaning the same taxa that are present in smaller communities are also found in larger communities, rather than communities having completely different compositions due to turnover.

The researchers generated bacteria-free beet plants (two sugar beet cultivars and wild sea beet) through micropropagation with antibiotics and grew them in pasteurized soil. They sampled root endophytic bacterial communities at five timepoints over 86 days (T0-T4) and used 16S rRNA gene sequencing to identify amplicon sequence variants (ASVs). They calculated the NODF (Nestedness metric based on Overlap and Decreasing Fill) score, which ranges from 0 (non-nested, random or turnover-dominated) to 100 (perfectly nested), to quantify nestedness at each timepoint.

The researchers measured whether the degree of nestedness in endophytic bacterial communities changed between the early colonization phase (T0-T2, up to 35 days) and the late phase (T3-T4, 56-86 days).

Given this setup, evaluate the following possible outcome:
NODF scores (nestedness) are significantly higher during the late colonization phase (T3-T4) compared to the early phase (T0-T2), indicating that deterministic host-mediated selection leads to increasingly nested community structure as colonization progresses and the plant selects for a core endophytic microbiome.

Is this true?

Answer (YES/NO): NO